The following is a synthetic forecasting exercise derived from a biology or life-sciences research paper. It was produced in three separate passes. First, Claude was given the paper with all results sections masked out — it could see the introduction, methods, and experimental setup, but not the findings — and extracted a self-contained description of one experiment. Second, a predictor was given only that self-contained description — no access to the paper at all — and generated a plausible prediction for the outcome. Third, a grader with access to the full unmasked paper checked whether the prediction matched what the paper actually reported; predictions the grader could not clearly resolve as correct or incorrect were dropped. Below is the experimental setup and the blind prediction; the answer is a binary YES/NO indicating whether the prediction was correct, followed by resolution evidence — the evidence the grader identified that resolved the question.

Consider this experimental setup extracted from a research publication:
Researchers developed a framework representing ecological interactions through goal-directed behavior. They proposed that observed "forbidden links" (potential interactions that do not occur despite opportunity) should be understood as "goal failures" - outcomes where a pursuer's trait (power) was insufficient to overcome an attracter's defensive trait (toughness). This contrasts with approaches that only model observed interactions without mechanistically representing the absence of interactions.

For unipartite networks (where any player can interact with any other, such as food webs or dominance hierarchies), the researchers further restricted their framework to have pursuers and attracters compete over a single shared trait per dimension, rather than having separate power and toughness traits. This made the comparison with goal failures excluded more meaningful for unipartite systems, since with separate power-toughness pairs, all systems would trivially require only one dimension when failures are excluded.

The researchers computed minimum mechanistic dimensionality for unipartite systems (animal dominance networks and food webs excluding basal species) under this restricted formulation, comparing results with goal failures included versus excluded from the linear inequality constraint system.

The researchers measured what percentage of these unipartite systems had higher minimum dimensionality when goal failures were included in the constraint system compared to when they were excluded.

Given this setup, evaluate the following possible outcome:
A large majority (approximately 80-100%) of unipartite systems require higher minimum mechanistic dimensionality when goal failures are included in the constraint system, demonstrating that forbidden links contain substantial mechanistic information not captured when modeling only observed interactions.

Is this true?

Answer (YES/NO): YES